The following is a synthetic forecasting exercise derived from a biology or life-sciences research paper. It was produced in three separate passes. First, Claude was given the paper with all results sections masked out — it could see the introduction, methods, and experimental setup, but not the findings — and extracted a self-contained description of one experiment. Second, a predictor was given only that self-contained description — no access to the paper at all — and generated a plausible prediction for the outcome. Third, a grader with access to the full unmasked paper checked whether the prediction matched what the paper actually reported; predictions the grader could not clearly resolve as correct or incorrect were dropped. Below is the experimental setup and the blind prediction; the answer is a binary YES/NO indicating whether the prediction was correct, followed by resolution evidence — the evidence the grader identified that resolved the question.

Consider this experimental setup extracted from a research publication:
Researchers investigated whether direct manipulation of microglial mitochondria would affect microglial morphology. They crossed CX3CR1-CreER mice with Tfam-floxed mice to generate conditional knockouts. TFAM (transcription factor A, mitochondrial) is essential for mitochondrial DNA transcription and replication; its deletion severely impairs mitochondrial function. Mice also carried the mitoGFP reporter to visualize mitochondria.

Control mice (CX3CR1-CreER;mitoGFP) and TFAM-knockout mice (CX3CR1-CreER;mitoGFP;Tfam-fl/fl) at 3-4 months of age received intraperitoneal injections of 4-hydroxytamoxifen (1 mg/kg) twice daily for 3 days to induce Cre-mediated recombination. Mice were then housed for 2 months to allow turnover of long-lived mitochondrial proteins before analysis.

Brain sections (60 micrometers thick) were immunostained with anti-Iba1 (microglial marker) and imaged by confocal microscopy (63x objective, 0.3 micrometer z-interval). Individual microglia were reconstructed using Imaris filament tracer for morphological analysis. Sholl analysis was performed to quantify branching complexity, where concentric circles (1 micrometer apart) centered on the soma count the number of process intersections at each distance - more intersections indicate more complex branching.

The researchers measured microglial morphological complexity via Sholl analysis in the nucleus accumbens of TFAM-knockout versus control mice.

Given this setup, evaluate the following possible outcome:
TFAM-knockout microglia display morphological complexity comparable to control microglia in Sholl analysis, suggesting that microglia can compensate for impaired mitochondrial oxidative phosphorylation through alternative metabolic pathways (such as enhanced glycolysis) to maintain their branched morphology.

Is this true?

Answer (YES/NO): NO